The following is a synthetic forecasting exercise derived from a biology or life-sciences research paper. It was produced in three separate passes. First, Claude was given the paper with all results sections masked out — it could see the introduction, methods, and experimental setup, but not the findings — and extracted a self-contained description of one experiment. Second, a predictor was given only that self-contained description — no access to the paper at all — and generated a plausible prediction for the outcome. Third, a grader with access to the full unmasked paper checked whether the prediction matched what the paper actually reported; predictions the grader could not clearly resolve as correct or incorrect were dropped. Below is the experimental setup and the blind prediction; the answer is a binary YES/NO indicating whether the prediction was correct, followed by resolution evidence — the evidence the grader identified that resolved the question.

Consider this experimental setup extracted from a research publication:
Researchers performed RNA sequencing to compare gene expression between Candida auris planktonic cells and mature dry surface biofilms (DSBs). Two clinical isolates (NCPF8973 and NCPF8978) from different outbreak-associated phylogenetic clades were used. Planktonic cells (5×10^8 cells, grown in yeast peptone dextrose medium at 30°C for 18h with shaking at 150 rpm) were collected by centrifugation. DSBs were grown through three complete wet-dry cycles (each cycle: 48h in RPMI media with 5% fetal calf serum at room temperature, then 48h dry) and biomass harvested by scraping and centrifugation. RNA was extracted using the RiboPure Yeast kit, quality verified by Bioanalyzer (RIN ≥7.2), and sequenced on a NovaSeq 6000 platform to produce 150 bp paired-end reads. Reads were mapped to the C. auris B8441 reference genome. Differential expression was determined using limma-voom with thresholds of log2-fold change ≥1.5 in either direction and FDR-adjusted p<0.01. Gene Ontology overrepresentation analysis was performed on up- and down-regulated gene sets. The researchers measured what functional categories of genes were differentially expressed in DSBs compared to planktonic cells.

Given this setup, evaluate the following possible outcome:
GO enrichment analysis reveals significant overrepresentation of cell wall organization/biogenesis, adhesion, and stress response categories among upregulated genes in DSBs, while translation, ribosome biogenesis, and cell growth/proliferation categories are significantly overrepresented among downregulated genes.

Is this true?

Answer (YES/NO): NO